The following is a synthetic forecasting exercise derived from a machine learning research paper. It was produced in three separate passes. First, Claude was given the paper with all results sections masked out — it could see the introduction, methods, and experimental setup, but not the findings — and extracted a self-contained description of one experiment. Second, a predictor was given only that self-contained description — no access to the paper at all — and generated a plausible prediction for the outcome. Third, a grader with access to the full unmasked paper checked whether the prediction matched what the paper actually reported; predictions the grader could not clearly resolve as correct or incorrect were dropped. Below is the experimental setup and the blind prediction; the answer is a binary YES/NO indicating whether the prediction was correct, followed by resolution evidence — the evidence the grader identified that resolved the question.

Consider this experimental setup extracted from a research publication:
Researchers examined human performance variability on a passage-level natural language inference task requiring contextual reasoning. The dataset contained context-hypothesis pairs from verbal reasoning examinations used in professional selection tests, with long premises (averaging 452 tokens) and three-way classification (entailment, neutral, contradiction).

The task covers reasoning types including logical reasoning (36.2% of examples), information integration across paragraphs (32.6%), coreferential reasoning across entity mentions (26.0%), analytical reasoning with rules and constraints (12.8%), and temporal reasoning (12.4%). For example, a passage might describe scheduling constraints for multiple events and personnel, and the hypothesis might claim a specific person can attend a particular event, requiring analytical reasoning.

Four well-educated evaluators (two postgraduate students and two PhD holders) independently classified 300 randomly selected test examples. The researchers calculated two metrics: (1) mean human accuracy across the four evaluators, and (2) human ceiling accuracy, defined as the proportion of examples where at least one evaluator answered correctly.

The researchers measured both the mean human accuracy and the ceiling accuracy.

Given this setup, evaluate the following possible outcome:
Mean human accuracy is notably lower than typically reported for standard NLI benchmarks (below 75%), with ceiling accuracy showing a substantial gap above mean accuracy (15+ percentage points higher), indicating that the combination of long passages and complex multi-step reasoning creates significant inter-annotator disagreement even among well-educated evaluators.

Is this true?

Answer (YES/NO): NO